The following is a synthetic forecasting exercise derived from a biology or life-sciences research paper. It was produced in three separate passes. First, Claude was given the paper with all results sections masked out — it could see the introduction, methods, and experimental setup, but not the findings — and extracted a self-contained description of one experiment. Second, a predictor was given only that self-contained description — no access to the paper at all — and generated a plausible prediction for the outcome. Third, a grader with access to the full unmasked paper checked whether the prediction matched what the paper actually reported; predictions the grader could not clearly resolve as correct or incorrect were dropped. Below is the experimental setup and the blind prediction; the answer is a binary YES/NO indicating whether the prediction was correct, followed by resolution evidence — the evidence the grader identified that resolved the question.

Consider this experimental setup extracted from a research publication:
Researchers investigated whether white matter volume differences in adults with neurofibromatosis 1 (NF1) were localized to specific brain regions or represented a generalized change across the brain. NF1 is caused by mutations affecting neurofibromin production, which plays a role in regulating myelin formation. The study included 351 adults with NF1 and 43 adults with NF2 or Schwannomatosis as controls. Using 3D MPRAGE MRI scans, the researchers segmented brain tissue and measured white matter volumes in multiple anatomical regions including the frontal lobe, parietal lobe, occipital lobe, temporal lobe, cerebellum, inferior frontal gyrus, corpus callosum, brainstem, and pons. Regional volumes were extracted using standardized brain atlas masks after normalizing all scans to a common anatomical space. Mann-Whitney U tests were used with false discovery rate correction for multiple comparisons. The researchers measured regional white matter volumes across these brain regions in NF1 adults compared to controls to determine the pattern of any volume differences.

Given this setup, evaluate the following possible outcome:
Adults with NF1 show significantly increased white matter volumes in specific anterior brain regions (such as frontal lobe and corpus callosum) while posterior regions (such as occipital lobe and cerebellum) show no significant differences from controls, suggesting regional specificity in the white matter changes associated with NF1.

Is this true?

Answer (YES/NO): NO